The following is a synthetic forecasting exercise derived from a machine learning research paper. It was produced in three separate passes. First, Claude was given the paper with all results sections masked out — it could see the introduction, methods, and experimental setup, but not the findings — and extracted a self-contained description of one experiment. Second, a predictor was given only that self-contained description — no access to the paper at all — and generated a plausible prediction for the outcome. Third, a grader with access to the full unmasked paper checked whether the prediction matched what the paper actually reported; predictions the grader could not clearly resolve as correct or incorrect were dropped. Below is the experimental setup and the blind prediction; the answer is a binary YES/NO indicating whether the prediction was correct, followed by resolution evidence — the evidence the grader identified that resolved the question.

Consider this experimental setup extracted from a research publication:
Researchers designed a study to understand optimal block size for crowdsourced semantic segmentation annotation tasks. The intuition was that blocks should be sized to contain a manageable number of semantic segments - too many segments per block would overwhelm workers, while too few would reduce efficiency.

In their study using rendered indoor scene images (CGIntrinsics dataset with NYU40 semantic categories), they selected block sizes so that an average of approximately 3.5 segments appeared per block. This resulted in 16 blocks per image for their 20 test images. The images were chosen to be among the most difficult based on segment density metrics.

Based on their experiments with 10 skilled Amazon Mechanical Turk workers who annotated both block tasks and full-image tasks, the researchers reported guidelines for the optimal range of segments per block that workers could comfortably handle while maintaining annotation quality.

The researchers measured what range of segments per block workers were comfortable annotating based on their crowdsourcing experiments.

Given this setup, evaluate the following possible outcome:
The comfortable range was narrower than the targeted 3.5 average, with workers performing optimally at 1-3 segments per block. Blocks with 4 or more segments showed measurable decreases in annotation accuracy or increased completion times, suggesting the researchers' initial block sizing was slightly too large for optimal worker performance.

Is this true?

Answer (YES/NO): NO